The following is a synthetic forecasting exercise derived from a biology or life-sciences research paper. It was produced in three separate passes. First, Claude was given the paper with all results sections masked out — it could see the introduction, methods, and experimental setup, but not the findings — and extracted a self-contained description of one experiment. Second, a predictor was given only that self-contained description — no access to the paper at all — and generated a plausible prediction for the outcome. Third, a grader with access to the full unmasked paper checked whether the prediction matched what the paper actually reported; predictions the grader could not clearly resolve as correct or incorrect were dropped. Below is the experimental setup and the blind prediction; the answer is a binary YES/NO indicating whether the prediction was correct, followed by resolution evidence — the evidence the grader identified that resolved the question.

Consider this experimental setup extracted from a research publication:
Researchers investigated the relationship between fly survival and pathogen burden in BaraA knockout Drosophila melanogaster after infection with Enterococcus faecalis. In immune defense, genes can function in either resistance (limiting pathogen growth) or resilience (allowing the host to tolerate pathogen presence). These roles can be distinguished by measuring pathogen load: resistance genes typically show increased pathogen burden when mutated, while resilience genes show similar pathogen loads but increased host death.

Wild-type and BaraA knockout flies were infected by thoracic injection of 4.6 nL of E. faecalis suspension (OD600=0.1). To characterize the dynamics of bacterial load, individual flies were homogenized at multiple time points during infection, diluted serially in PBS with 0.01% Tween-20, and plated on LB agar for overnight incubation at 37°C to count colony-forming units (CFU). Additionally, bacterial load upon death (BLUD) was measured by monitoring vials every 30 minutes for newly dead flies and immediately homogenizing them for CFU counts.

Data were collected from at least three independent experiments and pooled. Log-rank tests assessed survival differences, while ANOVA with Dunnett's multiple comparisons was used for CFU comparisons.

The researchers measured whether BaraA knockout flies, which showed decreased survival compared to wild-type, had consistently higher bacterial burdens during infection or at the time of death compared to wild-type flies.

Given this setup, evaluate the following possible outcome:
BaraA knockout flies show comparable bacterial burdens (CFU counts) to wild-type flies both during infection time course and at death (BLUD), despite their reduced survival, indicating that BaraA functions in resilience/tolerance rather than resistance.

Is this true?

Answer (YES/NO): NO